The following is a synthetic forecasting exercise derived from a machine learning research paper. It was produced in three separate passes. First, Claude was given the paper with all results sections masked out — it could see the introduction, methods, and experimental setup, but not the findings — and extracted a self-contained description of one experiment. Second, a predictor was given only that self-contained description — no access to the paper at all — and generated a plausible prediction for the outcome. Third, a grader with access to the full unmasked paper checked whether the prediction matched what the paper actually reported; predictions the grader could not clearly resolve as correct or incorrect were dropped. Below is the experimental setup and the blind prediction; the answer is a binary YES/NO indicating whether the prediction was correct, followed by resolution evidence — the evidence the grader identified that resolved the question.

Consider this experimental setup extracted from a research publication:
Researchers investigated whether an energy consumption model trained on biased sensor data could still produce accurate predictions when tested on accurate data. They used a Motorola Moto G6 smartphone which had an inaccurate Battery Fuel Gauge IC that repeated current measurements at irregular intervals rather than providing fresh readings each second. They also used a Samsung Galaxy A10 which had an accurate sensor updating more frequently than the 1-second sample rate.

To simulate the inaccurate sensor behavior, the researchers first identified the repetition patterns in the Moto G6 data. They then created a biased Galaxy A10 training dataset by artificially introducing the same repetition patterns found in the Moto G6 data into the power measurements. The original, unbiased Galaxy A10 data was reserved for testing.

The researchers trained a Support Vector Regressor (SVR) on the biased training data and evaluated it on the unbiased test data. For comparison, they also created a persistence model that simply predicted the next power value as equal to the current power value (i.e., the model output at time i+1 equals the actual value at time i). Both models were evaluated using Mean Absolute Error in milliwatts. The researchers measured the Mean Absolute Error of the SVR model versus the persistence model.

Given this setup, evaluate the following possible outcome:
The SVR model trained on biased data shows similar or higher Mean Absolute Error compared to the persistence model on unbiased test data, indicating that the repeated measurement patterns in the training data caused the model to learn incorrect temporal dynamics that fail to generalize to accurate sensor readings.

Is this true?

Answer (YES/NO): NO